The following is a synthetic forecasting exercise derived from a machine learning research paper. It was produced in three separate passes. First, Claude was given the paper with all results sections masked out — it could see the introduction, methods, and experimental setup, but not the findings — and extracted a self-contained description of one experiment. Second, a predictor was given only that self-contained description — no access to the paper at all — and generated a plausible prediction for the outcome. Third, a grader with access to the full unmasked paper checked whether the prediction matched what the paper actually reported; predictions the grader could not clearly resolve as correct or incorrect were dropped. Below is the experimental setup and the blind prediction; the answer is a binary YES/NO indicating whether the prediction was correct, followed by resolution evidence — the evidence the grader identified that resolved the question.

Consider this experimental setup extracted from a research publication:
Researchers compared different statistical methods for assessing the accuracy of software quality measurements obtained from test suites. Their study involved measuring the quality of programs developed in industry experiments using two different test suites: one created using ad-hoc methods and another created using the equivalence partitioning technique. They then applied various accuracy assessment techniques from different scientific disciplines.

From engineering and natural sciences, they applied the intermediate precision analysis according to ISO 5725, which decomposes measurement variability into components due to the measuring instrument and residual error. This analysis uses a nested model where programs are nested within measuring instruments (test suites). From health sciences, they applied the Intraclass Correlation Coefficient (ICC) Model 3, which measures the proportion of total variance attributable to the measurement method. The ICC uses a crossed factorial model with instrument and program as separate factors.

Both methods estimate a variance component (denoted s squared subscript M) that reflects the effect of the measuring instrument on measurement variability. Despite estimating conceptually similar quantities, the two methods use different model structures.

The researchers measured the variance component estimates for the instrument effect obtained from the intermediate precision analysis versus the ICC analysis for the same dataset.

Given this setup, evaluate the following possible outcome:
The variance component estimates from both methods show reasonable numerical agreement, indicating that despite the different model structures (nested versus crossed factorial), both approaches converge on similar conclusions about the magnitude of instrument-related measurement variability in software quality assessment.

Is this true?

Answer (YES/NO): YES